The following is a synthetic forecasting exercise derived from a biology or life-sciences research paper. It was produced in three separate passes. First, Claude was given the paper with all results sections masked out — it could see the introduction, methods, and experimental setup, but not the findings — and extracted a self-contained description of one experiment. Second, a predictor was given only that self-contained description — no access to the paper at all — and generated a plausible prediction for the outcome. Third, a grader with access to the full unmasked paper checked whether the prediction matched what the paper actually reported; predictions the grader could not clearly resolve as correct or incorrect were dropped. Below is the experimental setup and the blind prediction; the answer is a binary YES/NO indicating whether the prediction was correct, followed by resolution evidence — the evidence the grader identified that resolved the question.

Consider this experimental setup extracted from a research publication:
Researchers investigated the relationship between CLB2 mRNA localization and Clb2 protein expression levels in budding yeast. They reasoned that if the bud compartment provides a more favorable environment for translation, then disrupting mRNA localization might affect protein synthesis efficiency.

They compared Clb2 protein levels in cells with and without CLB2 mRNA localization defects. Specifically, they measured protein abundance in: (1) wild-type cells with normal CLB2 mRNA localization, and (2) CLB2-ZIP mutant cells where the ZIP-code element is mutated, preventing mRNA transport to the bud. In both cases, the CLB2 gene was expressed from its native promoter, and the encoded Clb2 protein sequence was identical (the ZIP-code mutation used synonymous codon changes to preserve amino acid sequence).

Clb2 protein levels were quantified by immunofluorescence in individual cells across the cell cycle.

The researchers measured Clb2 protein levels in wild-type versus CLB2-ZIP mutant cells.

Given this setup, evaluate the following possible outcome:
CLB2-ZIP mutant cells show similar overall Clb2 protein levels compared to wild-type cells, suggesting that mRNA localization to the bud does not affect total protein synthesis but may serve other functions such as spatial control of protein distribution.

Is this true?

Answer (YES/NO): NO